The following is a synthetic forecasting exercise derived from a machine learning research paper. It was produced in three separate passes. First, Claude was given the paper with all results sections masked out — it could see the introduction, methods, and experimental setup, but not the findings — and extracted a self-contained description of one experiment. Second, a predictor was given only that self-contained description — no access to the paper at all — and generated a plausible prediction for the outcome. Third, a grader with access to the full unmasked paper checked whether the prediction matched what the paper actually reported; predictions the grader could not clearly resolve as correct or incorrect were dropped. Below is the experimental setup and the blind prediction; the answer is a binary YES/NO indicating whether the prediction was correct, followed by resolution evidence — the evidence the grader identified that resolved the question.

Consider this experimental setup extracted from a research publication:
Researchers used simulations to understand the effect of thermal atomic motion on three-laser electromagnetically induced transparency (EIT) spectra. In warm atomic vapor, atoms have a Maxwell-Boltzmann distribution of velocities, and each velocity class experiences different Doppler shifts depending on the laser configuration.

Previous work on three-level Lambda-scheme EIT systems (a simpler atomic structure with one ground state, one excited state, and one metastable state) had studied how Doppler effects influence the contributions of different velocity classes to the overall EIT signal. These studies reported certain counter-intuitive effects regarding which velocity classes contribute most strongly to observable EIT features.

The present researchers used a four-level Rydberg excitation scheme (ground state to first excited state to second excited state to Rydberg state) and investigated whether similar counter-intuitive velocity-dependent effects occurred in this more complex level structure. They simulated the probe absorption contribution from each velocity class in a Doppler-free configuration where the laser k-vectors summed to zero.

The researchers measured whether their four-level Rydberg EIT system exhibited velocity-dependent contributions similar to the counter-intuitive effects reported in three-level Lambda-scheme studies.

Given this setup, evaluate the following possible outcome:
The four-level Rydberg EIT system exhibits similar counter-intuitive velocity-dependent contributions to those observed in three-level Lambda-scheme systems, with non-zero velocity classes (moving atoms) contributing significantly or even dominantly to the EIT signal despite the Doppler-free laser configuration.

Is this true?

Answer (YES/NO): YES